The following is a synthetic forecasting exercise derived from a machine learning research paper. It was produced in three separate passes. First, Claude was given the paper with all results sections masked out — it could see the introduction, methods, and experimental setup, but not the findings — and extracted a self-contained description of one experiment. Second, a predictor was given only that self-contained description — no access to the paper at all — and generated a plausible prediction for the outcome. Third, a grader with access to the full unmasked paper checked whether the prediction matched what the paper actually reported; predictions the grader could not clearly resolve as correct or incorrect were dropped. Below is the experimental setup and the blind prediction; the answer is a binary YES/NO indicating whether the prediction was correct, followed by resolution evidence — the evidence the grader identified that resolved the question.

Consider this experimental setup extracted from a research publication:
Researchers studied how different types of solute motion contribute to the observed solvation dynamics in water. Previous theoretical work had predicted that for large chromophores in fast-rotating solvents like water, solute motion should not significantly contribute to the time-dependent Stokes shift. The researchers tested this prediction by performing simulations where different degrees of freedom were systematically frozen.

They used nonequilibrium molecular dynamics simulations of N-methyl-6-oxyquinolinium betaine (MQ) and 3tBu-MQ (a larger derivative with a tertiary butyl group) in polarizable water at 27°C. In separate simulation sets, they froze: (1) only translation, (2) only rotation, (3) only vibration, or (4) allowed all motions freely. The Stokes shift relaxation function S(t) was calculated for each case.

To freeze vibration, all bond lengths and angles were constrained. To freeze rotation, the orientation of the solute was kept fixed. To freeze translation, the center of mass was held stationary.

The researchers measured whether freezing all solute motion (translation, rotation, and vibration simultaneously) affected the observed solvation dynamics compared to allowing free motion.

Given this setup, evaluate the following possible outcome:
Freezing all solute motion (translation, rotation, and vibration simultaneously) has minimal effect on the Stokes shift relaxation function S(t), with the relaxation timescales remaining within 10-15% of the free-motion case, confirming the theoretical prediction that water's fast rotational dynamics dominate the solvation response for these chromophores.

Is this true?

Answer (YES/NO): NO